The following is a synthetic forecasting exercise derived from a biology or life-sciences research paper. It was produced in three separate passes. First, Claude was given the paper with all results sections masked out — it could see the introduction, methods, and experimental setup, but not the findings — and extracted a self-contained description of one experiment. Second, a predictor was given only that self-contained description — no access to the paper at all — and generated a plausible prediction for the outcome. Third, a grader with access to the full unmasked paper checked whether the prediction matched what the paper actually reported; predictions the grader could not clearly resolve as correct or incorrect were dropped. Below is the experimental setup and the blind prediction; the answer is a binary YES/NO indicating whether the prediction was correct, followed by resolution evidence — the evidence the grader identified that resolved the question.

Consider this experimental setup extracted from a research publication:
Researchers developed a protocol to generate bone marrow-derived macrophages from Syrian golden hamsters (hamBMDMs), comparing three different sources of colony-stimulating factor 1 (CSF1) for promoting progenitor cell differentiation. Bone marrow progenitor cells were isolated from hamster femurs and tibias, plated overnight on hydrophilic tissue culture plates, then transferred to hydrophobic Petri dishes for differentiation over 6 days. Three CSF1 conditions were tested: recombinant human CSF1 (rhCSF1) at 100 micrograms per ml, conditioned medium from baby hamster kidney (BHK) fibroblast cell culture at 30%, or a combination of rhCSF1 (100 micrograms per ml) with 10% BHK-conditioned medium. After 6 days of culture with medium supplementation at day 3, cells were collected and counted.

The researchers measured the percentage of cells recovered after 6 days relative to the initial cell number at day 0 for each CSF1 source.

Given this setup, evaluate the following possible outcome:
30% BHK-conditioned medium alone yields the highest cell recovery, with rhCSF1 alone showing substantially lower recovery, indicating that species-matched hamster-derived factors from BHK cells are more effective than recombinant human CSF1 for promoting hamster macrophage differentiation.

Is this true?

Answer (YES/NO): NO